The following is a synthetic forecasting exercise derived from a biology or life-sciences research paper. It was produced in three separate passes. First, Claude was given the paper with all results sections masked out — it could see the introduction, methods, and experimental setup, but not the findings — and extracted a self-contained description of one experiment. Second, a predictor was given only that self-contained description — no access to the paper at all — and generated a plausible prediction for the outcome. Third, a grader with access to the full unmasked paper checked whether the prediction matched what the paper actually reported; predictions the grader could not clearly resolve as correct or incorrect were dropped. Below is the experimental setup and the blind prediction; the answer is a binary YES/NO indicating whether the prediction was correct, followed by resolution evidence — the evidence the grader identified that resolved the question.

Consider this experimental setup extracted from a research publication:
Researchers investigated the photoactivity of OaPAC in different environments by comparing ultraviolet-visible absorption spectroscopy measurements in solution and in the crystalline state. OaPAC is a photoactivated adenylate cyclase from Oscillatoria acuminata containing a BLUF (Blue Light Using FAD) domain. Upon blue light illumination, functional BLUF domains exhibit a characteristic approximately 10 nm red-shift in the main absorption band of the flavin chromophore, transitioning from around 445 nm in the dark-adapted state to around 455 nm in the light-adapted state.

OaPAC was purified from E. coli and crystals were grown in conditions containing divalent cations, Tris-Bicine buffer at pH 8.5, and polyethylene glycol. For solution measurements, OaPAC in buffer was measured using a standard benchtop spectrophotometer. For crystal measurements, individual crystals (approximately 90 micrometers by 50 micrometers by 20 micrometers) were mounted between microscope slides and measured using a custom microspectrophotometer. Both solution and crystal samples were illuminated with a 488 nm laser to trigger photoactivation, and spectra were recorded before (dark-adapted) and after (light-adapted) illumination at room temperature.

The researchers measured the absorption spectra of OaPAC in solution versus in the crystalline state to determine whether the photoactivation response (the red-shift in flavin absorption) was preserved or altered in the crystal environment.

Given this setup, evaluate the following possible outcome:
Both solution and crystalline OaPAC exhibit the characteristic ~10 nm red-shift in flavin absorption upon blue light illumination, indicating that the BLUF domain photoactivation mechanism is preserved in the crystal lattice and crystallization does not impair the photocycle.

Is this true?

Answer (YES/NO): YES